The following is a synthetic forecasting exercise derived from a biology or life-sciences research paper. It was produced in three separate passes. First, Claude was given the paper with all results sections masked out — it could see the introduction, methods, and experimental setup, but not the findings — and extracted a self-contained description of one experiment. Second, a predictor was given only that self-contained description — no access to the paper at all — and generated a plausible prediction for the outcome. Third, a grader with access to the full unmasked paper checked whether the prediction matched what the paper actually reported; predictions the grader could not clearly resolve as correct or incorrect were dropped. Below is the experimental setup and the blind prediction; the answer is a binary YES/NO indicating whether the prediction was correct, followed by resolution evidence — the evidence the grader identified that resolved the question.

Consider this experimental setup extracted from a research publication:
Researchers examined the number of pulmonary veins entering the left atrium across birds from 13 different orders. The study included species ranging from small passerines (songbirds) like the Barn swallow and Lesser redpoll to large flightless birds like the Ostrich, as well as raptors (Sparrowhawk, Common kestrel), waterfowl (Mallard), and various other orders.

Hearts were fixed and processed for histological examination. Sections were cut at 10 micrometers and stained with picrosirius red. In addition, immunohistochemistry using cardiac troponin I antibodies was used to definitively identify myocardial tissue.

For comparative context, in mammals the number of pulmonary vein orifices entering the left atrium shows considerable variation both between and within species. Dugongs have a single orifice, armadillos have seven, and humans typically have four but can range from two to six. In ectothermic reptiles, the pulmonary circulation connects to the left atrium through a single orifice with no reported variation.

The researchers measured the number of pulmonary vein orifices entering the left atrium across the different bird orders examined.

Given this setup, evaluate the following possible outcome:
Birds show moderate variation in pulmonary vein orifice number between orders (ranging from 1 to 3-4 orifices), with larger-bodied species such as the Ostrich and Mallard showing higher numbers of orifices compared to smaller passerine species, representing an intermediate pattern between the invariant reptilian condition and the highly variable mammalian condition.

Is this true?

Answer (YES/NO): NO